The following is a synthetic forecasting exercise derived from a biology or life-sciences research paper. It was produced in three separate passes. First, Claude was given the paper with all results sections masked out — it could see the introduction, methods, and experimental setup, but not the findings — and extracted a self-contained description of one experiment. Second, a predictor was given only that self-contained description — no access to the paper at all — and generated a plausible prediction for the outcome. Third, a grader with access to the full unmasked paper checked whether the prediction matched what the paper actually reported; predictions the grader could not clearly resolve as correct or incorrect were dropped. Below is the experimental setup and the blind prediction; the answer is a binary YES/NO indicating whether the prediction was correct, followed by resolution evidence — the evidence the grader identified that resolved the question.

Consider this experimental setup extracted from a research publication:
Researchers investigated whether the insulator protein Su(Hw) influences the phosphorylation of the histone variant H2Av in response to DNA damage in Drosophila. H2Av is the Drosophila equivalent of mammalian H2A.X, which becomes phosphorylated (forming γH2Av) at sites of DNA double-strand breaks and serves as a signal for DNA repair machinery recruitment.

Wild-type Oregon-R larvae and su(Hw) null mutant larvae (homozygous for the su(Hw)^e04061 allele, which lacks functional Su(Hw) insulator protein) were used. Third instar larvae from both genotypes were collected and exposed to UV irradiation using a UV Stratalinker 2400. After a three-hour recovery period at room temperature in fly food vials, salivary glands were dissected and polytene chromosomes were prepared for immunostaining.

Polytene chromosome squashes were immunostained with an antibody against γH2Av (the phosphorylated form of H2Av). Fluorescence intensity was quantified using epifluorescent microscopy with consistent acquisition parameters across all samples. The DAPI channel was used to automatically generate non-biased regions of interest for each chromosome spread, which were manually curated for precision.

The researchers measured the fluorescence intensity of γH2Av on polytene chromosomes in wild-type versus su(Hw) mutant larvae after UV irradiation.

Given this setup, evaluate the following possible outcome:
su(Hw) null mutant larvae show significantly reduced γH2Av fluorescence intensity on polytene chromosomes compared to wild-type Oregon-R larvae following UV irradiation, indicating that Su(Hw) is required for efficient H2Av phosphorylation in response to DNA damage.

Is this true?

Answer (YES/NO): YES